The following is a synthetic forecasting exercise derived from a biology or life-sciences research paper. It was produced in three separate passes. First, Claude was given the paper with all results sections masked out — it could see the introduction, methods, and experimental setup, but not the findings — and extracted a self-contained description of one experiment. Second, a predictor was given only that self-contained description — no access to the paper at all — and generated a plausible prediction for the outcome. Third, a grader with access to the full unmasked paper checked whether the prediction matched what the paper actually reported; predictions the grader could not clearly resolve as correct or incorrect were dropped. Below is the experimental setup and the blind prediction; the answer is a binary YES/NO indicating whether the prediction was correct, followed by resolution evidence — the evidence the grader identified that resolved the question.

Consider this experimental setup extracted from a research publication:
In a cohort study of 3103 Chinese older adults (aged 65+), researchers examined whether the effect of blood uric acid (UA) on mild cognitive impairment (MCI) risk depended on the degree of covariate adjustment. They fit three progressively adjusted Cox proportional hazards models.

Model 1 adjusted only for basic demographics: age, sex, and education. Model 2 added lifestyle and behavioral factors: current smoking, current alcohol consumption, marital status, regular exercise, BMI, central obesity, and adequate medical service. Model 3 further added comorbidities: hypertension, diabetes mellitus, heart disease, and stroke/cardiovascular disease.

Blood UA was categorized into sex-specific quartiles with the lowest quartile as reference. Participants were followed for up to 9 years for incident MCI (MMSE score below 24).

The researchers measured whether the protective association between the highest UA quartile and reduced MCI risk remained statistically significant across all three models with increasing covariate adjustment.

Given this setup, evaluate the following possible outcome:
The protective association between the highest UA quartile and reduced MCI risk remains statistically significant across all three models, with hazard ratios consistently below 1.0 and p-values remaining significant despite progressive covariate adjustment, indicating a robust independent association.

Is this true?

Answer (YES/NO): YES